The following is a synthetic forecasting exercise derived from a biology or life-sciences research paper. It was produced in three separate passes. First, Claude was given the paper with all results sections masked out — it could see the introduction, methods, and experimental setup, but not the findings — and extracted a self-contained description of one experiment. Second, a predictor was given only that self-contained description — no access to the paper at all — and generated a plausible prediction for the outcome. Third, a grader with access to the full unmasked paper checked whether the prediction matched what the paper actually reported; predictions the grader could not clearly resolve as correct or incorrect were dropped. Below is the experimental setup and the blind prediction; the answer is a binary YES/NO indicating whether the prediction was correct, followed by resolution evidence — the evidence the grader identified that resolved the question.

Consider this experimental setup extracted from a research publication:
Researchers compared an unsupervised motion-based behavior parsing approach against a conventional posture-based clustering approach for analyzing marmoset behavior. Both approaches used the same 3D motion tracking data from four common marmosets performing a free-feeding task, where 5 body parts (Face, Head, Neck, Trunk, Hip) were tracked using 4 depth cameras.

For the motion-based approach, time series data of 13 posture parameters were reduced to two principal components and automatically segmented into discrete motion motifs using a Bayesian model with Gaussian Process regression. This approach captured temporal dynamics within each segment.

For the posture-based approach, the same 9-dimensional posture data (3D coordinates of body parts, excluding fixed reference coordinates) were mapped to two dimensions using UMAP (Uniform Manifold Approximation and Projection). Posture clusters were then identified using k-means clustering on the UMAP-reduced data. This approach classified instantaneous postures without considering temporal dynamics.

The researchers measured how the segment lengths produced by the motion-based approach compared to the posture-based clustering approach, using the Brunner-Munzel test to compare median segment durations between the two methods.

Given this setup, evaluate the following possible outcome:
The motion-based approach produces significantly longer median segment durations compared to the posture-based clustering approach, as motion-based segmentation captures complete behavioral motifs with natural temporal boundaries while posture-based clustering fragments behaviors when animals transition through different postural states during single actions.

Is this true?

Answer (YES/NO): YES